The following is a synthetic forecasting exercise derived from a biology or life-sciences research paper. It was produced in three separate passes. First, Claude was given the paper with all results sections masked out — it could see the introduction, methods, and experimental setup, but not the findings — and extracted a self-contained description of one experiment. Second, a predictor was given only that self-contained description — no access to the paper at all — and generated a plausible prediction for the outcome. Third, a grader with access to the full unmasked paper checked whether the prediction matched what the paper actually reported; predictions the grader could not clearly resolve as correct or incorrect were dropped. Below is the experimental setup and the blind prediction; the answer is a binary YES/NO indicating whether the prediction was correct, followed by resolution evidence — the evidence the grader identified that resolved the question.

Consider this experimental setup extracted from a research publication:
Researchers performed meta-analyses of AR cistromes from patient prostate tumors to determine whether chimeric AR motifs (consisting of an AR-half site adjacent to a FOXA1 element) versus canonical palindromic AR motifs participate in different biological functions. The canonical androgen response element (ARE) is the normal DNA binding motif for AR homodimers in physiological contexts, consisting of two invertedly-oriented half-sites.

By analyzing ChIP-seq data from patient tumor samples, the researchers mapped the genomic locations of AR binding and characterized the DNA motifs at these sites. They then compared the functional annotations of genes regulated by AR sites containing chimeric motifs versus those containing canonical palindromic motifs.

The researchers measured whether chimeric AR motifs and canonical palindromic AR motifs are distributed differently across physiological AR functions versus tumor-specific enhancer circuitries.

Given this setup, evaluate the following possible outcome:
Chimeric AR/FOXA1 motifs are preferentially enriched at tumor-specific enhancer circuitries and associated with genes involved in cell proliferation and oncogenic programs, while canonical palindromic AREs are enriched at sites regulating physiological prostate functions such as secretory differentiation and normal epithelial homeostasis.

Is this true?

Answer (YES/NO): YES